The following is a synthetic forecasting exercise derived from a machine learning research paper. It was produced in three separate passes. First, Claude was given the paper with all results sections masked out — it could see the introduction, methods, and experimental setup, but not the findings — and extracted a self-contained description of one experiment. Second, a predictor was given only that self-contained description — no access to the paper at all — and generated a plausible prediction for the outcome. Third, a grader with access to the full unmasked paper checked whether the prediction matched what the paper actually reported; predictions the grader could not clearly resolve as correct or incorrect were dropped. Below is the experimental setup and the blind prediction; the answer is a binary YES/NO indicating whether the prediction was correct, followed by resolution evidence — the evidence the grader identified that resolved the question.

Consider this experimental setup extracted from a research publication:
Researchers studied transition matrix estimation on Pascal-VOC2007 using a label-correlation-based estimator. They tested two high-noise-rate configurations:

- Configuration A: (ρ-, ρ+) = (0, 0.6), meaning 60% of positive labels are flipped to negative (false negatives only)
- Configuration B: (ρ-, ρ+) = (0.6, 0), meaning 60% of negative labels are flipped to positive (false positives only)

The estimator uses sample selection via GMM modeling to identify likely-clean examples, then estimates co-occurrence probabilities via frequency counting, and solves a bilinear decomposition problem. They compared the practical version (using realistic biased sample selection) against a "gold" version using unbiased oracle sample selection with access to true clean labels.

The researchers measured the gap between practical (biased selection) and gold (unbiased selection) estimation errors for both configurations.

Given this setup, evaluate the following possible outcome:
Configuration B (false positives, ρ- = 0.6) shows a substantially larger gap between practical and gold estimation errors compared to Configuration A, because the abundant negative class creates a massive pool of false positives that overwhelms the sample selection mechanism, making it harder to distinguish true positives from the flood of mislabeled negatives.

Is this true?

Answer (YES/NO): NO